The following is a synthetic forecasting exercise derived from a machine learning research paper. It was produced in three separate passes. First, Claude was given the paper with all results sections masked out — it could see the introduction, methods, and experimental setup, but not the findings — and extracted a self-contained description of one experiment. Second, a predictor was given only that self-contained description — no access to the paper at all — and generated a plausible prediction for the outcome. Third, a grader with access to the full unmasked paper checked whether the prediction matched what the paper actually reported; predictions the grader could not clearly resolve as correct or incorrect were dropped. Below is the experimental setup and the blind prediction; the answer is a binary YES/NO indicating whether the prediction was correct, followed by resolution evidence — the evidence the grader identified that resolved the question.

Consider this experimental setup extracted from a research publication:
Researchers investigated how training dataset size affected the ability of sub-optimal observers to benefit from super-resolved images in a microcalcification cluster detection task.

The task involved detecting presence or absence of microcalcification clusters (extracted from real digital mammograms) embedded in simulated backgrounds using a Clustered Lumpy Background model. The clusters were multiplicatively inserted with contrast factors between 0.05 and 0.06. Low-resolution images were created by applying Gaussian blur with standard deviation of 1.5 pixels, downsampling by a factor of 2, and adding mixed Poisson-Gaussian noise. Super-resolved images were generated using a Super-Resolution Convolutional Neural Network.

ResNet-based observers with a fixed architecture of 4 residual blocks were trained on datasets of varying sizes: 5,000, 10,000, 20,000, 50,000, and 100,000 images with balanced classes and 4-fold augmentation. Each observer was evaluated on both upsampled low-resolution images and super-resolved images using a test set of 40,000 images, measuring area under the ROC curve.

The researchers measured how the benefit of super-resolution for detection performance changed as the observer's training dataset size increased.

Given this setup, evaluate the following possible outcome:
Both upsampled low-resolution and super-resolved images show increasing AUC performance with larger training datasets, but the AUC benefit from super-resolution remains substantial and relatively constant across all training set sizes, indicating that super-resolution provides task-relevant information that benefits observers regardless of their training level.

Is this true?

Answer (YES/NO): NO